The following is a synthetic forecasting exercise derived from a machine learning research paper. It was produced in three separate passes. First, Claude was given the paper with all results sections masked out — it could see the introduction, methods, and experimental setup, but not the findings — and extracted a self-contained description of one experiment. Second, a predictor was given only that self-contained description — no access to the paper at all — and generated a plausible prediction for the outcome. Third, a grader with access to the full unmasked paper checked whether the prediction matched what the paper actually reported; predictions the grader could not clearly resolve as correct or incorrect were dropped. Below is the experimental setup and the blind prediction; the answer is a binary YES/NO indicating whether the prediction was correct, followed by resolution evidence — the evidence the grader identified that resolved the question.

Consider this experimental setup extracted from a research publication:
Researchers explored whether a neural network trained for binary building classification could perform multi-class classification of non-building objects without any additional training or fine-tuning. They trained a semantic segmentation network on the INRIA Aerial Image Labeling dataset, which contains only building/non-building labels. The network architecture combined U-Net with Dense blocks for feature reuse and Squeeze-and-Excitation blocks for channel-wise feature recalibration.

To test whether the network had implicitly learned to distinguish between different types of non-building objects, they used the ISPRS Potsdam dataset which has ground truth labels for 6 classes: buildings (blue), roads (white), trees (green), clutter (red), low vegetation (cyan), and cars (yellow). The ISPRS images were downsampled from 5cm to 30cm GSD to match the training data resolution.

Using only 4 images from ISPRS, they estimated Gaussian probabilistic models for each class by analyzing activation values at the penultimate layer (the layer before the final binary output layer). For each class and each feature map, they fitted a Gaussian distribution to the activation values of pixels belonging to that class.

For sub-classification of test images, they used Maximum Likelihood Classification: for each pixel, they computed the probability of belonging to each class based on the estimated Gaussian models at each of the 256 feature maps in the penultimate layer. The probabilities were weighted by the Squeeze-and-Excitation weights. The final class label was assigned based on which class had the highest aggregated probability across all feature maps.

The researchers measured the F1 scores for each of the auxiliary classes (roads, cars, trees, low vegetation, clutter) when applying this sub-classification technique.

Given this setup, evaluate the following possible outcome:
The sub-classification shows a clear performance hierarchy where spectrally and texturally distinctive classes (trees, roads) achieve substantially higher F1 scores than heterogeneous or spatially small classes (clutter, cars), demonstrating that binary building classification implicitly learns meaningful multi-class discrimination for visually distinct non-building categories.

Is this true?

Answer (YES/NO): NO